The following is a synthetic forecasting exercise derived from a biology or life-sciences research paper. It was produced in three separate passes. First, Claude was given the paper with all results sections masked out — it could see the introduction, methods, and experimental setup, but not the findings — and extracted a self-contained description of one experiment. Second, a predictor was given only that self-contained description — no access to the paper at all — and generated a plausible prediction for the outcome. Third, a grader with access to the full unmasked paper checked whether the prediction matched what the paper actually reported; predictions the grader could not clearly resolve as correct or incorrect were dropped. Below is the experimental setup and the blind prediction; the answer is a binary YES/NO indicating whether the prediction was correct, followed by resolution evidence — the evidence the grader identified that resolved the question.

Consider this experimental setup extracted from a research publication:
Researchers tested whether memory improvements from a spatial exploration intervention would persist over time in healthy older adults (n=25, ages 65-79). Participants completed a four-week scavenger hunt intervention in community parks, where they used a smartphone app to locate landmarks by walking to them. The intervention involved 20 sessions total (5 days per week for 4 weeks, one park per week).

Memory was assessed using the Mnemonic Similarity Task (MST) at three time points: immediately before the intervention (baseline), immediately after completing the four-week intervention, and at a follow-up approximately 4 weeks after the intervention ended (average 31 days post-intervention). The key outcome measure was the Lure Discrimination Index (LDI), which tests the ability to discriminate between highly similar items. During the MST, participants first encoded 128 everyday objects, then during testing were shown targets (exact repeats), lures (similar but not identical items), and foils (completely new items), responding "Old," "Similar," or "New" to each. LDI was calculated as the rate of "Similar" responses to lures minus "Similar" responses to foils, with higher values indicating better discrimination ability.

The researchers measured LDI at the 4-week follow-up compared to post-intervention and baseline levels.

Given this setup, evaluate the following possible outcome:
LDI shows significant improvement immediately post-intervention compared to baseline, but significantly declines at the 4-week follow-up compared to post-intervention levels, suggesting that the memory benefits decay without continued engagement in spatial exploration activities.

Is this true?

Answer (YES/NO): NO